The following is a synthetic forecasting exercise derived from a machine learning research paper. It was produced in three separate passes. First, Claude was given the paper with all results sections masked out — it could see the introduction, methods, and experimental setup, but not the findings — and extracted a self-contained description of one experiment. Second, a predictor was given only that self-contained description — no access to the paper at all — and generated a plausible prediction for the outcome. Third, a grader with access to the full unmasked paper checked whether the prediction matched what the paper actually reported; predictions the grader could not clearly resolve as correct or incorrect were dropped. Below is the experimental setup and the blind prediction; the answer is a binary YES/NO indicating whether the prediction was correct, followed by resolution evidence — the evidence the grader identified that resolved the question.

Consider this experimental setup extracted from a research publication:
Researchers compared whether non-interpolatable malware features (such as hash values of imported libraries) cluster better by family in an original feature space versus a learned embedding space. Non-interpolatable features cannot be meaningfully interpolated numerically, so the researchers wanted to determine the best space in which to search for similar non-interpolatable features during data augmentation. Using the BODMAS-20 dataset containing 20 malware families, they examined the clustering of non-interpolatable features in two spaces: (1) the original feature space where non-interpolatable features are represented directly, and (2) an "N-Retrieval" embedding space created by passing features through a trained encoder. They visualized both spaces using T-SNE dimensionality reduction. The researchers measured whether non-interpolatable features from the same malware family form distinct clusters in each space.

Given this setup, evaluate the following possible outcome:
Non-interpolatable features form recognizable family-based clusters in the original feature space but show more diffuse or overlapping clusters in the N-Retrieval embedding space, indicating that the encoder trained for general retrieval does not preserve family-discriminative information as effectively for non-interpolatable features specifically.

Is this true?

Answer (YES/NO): NO